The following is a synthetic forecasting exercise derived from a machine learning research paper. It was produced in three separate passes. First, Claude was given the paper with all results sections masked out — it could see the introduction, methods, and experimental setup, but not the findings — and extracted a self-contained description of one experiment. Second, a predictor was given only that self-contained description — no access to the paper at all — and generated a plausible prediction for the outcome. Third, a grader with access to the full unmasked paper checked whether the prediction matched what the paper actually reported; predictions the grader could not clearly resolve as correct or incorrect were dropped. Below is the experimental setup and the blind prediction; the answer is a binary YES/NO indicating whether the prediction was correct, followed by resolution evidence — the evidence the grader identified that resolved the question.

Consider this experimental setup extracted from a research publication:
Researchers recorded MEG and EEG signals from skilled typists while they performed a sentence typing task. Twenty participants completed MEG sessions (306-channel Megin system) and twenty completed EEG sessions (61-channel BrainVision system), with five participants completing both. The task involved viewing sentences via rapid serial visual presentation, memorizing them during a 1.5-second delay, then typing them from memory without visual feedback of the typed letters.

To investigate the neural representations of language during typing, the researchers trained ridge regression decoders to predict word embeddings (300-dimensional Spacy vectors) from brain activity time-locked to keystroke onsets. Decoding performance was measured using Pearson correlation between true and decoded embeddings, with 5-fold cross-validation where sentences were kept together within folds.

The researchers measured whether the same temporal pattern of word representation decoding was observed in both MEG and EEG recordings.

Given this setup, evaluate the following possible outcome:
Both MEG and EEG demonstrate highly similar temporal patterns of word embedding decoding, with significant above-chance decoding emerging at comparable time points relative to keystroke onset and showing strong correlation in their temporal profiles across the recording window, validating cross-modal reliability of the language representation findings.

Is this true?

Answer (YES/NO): NO